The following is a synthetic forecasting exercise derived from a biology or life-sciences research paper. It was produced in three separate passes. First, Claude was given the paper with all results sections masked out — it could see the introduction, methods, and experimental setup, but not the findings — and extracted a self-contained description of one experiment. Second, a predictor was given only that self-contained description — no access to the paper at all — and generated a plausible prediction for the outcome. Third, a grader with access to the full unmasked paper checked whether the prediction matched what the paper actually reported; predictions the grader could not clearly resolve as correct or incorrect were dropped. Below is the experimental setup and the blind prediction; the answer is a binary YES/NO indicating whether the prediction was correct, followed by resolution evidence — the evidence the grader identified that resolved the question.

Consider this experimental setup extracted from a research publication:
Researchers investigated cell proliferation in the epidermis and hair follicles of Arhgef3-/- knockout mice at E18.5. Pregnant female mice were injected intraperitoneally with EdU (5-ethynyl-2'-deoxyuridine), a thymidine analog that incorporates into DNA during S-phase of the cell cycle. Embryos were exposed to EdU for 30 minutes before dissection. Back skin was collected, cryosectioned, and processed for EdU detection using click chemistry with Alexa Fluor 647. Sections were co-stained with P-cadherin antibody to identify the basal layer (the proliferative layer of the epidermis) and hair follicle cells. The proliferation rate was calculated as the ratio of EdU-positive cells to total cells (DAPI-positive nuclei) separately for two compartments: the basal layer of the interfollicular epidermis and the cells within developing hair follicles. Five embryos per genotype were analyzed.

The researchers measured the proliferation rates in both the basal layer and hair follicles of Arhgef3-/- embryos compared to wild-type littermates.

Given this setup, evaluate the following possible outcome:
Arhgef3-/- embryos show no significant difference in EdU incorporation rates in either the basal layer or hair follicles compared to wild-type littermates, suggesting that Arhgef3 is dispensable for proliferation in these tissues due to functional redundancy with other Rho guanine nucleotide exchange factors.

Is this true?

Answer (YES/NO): NO